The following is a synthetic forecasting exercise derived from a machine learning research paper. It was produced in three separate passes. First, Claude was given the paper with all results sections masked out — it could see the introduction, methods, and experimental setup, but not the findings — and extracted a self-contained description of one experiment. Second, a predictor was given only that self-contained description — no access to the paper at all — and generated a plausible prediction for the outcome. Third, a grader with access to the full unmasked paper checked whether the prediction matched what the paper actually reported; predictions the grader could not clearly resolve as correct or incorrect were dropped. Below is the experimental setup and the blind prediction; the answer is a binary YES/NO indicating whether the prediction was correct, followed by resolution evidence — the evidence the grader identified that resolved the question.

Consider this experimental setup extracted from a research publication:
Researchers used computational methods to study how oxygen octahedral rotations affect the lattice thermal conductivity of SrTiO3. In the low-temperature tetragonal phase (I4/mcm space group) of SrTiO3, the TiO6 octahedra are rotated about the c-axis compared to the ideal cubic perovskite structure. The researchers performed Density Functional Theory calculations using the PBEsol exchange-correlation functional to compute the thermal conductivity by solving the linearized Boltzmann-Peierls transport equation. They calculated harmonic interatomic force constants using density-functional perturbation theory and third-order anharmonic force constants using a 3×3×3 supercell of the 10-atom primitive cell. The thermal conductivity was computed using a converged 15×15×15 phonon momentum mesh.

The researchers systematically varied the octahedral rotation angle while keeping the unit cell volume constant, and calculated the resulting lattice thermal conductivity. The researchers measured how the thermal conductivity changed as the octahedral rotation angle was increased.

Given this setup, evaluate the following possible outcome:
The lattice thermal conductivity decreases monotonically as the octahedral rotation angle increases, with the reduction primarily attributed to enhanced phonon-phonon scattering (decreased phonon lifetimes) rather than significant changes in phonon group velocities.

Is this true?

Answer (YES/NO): NO